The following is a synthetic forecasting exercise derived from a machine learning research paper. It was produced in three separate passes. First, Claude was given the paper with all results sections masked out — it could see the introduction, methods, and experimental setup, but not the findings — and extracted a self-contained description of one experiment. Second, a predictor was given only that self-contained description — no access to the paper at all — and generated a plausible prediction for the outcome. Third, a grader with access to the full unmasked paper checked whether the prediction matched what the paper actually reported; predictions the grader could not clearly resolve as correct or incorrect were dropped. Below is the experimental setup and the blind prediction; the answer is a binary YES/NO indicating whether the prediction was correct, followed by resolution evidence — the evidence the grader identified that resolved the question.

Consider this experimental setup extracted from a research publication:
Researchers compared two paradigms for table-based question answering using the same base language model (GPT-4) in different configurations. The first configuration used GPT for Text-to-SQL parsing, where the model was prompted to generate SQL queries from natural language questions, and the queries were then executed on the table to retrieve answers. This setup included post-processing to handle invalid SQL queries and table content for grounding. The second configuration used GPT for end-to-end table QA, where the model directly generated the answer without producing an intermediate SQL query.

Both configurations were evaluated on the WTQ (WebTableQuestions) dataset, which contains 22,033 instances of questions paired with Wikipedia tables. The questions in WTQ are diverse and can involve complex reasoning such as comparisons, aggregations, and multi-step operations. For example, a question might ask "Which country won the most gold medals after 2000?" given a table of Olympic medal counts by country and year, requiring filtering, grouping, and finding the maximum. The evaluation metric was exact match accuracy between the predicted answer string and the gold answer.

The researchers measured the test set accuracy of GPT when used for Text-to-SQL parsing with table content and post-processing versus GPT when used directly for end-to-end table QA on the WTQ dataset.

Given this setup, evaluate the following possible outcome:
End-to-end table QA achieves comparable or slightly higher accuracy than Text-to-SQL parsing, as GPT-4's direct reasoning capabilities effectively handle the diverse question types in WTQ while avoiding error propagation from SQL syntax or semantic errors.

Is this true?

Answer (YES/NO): YES